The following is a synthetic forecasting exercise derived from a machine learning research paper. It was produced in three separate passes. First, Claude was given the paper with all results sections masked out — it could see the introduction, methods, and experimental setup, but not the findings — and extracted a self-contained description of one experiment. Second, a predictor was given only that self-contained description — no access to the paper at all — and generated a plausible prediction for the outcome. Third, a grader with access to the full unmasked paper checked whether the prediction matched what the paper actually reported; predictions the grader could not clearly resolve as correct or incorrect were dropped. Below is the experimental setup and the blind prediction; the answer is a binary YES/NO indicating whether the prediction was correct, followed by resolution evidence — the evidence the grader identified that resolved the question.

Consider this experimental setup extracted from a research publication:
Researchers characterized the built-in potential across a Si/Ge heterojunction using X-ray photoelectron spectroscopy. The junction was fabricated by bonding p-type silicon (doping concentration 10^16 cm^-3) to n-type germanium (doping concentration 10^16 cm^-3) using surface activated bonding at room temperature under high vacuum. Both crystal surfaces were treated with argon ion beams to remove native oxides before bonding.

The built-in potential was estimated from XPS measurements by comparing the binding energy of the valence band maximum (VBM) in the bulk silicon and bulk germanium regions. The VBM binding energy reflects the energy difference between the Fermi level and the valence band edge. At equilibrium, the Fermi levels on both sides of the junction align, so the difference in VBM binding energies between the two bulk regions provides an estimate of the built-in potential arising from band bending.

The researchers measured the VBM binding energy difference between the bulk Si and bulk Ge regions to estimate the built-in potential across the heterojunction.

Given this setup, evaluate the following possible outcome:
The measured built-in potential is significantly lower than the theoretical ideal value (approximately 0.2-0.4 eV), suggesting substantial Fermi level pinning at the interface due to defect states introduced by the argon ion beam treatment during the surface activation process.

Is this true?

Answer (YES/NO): NO